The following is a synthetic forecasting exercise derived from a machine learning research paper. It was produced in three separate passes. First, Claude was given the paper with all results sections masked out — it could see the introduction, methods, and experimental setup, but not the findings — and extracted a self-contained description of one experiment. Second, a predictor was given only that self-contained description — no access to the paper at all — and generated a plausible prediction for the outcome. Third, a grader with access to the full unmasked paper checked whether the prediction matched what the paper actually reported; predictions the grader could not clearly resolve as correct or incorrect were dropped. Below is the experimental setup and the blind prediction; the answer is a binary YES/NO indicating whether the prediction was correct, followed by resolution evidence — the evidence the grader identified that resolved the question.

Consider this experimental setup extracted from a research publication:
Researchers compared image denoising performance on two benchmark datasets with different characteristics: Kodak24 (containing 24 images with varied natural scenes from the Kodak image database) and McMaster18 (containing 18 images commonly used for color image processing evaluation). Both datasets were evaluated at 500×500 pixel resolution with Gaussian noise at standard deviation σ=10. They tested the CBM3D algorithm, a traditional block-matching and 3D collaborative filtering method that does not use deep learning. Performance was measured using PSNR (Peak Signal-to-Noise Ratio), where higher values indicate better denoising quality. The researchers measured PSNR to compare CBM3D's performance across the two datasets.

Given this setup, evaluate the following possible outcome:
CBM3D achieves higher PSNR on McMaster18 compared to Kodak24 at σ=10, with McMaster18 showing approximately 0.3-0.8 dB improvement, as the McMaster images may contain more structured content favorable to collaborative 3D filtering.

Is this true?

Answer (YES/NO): NO